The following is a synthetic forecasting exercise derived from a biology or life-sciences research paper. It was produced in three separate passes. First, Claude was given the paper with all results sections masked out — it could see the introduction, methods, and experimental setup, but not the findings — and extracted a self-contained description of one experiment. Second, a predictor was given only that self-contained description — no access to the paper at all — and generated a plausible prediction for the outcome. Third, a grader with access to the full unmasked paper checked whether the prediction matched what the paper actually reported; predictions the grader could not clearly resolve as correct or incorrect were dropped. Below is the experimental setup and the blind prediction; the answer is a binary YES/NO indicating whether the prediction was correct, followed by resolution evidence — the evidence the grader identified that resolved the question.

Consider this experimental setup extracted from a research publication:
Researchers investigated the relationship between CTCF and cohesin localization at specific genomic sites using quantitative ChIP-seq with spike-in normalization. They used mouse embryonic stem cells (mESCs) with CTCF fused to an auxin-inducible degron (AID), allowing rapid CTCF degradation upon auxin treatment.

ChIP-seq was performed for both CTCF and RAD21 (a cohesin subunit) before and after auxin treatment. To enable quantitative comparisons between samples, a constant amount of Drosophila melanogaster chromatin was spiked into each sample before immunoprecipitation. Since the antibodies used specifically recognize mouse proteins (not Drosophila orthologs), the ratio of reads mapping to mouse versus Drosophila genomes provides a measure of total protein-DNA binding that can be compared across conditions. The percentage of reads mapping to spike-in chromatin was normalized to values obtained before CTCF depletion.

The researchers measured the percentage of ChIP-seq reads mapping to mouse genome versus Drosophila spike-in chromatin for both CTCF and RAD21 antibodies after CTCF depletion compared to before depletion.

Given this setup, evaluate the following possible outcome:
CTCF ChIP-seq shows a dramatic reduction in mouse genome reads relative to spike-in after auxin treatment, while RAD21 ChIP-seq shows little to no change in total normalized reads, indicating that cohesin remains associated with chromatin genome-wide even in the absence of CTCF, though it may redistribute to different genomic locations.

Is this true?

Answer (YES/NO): YES